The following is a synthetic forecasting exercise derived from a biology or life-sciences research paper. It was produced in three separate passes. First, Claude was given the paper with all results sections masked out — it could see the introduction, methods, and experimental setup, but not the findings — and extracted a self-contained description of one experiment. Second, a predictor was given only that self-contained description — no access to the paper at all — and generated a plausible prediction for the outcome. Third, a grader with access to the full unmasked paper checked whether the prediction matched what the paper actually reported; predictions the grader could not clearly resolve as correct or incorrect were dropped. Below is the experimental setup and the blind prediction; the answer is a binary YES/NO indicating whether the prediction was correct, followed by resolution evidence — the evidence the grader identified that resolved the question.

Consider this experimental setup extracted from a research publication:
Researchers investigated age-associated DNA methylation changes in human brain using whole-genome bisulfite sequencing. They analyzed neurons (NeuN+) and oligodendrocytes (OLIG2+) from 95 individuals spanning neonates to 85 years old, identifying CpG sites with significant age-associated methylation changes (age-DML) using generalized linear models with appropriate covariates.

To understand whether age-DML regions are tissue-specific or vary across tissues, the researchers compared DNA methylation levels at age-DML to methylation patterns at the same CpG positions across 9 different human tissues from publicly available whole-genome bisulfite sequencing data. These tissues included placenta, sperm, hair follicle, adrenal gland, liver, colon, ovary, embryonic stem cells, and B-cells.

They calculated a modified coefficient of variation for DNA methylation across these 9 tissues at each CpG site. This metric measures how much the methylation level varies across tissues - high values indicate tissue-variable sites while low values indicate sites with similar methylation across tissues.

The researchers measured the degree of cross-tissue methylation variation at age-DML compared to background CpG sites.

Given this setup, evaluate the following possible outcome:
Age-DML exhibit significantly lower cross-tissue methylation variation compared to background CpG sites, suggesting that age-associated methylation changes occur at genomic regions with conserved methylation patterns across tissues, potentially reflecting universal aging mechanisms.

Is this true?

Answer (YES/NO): NO